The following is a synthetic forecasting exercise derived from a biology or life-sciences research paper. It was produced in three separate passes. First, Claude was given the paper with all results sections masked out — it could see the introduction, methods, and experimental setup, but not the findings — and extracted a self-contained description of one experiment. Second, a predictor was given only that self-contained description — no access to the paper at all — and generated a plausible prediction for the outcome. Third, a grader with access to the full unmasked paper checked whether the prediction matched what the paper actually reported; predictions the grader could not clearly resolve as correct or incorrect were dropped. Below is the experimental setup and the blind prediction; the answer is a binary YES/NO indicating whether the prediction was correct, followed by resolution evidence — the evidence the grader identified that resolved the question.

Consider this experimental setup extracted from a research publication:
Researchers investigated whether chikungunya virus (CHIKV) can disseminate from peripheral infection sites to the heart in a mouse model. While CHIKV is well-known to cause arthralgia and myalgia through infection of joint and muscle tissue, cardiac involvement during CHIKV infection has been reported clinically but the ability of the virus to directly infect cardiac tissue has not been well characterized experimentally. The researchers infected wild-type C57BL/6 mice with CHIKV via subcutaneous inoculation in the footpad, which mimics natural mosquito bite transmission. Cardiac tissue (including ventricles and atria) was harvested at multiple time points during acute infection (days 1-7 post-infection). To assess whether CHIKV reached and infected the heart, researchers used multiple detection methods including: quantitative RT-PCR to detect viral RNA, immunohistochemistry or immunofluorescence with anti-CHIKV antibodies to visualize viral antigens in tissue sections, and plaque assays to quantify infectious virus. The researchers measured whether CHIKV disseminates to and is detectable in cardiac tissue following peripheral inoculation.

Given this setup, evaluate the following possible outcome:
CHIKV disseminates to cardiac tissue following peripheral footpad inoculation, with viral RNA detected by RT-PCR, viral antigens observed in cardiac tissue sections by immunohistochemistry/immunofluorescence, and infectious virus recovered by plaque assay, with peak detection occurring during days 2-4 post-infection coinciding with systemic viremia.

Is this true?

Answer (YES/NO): YES